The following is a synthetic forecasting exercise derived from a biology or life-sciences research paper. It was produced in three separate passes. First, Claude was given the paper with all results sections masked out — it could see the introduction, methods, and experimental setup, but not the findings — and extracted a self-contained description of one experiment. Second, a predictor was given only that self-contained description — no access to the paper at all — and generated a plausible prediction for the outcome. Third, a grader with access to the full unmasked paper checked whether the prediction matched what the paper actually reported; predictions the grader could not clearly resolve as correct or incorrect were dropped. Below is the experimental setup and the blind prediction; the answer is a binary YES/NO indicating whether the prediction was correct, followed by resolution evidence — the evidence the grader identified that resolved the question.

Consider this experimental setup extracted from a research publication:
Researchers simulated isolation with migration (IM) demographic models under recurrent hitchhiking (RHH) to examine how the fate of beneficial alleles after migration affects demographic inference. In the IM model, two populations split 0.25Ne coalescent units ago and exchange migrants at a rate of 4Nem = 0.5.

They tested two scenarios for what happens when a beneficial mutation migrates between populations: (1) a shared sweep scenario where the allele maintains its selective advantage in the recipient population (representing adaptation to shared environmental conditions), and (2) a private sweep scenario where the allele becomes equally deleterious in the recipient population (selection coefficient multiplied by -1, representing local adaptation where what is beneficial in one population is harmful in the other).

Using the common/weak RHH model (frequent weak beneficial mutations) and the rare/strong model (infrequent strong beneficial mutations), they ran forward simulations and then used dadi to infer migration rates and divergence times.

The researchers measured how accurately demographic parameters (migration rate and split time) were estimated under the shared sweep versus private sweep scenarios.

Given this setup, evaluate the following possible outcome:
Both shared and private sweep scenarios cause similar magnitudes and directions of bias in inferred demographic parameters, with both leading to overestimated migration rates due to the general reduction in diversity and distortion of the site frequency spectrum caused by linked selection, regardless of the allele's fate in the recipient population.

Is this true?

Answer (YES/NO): NO